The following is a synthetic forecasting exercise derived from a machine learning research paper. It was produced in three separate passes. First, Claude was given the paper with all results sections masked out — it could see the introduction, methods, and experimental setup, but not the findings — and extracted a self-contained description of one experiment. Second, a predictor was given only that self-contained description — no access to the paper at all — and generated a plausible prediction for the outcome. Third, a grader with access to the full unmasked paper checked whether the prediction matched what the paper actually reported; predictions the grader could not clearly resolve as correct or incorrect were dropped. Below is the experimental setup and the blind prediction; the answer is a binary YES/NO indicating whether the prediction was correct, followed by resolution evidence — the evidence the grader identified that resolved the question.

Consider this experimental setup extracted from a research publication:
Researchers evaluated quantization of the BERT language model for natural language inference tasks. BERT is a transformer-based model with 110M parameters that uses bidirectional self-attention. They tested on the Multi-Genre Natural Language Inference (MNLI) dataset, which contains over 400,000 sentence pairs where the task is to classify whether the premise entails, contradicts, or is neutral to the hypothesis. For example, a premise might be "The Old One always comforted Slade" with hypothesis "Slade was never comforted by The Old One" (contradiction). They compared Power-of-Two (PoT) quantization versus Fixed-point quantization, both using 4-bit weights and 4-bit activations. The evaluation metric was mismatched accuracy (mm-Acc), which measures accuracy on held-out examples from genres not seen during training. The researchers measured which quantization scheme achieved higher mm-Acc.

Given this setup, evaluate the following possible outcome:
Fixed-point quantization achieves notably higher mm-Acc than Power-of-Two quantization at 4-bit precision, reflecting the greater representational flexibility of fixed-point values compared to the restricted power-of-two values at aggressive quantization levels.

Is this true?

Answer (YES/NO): NO